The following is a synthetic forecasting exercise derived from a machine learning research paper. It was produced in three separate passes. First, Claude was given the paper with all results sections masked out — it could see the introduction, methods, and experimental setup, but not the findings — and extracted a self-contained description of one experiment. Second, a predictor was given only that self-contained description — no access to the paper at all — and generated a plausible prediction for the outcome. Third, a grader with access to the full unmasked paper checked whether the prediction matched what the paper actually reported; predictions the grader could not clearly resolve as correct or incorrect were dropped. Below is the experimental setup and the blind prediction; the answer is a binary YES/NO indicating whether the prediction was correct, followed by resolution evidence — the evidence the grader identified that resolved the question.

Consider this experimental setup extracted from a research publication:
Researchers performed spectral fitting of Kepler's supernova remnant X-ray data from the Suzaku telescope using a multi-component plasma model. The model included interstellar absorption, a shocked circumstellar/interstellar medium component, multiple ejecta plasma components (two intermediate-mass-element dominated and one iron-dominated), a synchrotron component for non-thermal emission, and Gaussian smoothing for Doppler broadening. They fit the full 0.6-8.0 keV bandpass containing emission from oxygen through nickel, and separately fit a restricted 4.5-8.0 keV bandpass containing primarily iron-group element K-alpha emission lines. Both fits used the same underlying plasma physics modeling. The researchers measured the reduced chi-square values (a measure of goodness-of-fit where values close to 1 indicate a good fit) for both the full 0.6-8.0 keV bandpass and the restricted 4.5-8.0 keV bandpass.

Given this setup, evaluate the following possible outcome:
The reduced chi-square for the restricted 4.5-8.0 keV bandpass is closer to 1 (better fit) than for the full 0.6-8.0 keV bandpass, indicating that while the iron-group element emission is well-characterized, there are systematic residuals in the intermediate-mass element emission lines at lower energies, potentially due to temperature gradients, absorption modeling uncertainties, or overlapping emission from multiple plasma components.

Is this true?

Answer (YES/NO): NO